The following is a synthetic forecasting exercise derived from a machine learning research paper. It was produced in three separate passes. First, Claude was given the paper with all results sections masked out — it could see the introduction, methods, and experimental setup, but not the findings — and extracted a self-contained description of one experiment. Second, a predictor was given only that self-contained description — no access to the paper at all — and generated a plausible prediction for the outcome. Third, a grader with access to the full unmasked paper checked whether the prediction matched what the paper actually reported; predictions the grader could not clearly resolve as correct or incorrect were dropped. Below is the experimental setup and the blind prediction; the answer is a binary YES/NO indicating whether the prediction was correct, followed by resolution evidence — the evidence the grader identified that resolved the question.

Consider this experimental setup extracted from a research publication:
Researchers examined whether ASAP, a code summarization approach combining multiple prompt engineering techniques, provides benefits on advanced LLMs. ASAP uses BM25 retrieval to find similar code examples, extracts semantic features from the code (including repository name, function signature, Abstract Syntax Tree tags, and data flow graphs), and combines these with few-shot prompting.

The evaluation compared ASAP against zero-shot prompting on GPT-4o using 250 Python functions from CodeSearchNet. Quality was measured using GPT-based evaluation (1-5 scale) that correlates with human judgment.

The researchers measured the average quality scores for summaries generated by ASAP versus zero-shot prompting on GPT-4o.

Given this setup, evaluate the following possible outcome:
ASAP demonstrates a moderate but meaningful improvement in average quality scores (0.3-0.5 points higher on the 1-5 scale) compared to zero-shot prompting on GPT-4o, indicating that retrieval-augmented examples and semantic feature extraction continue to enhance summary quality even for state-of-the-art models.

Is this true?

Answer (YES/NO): NO